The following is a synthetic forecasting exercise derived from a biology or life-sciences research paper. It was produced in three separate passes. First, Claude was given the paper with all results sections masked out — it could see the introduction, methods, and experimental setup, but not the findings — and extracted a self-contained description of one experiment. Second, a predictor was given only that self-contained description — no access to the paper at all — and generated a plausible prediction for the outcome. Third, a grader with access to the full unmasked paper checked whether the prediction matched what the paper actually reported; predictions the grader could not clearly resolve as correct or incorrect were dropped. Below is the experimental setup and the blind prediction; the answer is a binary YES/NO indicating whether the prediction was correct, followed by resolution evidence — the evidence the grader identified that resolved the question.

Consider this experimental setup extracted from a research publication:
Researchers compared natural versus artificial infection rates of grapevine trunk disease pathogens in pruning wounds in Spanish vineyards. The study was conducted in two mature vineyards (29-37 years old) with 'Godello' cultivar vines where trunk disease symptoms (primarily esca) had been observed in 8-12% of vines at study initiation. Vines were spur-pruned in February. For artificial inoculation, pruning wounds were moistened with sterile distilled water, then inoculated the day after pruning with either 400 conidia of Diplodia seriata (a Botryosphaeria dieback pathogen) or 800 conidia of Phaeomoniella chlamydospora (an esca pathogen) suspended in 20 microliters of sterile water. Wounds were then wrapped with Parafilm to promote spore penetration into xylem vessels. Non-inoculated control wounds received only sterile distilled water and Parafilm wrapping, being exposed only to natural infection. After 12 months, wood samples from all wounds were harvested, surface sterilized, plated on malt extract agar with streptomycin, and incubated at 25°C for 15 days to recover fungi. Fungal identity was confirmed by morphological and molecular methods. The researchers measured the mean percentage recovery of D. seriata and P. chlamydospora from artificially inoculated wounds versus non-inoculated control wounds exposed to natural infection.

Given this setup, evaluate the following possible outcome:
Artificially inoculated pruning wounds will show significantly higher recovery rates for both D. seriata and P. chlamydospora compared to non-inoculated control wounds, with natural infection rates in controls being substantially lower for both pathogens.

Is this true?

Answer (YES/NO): YES